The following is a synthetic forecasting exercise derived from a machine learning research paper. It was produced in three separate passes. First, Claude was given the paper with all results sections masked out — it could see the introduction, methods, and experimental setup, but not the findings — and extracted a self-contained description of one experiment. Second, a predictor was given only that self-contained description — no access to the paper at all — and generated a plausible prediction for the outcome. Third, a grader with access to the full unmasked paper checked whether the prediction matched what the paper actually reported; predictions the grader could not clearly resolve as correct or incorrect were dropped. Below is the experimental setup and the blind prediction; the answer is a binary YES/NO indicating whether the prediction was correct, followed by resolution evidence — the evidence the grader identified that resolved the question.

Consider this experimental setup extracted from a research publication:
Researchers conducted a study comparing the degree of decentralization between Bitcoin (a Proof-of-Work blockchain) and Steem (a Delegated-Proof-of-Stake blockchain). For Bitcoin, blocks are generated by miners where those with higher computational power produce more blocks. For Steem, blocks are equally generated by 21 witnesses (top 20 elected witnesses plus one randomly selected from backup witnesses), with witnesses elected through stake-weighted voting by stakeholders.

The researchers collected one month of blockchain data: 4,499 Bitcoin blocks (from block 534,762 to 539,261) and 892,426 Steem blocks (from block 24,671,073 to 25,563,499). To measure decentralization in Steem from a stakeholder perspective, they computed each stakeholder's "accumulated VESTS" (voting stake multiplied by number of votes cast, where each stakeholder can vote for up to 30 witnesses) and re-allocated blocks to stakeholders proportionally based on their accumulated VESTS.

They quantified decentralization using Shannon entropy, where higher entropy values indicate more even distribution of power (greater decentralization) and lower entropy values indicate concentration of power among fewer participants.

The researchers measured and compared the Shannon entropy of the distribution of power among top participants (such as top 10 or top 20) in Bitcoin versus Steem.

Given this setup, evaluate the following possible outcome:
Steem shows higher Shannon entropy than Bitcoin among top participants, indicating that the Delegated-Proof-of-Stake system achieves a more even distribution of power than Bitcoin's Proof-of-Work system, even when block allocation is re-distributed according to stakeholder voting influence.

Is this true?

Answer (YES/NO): NO